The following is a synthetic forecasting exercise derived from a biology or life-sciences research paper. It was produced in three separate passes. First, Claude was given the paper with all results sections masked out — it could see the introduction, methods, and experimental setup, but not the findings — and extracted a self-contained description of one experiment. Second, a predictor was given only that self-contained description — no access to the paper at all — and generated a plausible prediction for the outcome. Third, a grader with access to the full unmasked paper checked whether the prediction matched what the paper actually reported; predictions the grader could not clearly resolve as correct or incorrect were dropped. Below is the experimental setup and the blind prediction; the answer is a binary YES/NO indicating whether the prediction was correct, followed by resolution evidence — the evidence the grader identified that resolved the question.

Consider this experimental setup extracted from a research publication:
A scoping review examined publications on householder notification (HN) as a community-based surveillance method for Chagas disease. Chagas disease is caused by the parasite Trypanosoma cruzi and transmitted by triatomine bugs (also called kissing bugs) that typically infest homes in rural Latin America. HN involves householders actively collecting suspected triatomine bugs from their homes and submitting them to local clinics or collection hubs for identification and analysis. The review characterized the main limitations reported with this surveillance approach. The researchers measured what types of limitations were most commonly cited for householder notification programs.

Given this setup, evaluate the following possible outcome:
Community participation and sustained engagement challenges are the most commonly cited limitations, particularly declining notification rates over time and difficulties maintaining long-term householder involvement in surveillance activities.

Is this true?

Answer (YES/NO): YES